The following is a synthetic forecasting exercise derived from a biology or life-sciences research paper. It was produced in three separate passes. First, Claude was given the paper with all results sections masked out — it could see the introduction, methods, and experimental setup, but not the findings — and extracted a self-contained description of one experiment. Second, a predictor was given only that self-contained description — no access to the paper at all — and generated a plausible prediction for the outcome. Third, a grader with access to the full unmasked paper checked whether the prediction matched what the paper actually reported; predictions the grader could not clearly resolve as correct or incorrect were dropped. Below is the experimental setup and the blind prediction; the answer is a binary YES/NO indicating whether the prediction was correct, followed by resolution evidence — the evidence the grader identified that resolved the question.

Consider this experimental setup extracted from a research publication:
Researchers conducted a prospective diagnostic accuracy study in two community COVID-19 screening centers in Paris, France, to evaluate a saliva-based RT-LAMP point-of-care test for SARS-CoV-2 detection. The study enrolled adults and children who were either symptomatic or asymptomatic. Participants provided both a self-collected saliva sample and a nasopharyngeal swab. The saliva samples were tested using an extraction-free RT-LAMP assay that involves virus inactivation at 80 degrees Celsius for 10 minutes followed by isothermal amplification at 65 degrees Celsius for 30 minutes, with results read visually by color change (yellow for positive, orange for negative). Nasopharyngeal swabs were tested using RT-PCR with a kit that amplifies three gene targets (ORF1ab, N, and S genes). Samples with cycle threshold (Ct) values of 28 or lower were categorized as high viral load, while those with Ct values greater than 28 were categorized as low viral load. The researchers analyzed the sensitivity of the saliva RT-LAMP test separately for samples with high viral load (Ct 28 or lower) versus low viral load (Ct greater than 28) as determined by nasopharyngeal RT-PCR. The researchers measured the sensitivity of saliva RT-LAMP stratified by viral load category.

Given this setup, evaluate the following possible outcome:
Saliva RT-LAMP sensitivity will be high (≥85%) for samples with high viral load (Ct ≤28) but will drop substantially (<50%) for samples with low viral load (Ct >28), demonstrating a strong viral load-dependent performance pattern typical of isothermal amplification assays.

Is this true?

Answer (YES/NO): NO